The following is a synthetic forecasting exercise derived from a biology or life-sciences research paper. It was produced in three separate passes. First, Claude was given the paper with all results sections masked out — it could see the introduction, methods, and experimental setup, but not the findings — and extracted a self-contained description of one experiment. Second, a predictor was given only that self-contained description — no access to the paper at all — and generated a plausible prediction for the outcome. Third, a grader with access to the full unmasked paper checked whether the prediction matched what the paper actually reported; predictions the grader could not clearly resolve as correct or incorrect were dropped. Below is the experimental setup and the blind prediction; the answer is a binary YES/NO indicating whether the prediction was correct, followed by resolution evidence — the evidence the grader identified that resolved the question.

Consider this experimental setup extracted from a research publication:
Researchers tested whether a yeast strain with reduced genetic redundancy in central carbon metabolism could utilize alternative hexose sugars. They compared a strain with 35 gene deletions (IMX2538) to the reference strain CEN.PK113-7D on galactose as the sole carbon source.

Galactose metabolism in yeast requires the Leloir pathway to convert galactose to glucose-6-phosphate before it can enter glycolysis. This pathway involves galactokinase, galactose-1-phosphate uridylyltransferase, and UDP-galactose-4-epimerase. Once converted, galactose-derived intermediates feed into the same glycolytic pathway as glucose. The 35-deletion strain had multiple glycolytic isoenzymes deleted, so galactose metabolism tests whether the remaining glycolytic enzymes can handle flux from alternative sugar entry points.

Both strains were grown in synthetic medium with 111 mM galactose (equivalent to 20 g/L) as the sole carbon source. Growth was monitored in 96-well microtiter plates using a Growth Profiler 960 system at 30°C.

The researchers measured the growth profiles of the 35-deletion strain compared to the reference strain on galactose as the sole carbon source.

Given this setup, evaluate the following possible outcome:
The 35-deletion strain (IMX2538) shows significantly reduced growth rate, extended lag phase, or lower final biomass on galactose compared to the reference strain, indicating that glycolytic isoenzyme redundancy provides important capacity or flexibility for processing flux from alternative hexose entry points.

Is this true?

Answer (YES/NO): NO